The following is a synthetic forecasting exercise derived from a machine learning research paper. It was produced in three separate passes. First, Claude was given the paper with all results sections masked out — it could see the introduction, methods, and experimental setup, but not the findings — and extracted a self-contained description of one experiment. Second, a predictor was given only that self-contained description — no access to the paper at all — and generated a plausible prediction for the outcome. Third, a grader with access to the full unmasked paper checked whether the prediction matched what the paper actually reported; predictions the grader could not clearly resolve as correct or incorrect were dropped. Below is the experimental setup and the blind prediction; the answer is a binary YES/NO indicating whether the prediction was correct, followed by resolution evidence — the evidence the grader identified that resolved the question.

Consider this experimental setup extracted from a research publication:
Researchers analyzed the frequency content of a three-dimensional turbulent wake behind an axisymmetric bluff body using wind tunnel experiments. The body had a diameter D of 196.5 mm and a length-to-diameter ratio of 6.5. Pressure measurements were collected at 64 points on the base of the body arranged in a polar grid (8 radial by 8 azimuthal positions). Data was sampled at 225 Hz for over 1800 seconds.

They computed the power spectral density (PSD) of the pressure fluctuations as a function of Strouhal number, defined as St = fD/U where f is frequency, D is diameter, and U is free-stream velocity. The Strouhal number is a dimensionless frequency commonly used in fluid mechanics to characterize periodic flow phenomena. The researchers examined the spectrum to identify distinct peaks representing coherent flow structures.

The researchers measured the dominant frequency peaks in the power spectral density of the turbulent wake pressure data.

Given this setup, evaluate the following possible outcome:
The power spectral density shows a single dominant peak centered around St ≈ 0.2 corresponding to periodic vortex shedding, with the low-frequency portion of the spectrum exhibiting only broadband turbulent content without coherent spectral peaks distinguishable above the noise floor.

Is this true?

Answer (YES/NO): NO